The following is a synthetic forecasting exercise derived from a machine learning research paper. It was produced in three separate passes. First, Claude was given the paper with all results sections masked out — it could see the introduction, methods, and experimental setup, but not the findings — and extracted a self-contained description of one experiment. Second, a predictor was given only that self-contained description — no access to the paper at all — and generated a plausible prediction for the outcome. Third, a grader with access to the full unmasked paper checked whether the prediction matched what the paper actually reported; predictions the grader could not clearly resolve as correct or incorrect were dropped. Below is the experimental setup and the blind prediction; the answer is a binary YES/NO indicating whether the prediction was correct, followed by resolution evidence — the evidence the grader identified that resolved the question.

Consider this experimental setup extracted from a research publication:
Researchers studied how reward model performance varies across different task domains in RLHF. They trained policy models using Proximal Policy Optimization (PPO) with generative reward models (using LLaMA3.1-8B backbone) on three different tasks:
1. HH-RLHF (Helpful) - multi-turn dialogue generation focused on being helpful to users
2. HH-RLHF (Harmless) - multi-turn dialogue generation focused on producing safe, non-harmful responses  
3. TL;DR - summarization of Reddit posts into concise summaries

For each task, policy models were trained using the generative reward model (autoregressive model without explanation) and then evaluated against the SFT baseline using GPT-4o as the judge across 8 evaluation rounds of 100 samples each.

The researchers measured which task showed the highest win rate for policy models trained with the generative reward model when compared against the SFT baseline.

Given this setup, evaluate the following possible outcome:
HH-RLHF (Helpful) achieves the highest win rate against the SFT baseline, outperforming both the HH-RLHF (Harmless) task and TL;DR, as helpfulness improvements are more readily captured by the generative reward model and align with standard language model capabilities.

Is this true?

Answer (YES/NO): NO